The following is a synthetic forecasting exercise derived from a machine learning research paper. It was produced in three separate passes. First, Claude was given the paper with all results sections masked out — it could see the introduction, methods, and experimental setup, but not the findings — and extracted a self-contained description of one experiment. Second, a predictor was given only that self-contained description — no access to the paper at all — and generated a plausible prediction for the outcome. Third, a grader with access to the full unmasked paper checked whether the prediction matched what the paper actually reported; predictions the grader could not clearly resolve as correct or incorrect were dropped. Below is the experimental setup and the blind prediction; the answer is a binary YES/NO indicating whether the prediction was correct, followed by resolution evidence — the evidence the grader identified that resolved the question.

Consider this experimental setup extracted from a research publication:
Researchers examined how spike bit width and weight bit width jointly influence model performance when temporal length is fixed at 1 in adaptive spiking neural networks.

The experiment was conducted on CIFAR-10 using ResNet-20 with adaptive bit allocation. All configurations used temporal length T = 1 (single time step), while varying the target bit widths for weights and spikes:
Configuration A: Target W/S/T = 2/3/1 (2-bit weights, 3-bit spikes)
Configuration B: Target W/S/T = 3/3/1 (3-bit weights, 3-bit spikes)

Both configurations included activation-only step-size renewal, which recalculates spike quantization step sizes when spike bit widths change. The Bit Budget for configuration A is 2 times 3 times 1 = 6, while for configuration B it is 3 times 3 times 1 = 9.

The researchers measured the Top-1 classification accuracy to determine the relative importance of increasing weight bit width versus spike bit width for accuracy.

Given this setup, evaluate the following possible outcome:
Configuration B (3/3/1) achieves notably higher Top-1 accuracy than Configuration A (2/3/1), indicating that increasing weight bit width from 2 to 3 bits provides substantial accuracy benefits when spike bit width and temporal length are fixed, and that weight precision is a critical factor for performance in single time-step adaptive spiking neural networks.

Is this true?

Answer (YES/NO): NO